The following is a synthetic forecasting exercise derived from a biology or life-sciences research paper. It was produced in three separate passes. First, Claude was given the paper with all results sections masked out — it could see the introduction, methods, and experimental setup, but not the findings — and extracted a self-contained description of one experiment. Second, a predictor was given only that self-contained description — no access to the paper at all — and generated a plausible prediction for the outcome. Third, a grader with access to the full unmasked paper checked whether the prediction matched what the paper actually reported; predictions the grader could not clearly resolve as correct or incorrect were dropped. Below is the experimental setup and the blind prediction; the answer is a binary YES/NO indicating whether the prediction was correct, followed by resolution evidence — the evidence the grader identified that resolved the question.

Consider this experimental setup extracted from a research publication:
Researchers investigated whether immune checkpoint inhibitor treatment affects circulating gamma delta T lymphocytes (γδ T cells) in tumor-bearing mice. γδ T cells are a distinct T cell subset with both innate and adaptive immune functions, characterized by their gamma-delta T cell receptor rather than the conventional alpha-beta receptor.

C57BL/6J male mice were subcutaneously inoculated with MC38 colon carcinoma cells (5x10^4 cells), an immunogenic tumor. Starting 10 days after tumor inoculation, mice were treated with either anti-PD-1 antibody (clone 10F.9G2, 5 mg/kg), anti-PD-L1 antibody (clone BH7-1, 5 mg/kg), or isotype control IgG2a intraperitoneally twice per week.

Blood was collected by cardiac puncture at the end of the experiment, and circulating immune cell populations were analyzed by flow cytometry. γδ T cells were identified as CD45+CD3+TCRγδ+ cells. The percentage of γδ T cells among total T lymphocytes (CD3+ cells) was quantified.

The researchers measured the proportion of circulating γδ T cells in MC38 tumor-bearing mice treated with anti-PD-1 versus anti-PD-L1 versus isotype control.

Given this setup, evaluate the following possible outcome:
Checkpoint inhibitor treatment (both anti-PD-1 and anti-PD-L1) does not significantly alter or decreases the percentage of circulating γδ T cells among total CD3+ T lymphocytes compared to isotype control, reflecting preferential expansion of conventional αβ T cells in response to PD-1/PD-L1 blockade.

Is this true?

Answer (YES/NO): NO